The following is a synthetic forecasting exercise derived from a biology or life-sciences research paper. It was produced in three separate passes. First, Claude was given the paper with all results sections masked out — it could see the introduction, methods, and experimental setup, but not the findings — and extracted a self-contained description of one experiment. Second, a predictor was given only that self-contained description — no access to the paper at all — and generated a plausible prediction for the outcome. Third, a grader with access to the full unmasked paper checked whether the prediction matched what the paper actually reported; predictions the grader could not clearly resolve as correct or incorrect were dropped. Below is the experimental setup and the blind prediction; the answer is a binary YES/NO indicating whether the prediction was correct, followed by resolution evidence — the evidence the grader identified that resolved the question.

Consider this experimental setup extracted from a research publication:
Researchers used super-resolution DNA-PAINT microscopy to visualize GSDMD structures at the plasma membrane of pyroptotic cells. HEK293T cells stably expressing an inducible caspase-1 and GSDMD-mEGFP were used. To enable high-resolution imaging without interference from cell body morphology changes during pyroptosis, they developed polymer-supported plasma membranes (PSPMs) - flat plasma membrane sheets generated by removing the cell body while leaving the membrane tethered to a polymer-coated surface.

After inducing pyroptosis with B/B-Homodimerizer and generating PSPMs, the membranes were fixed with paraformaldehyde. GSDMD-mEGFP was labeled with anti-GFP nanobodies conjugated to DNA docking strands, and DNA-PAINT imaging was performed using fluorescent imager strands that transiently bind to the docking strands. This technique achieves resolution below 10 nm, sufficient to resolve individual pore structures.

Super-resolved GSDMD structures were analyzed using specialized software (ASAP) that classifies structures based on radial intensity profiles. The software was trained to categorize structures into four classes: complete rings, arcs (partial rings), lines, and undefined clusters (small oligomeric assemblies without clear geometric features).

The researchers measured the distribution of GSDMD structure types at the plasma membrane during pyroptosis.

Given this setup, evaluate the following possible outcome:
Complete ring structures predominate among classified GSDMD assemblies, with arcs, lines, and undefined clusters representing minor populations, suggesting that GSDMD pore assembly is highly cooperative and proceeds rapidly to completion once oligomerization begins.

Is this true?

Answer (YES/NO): NO